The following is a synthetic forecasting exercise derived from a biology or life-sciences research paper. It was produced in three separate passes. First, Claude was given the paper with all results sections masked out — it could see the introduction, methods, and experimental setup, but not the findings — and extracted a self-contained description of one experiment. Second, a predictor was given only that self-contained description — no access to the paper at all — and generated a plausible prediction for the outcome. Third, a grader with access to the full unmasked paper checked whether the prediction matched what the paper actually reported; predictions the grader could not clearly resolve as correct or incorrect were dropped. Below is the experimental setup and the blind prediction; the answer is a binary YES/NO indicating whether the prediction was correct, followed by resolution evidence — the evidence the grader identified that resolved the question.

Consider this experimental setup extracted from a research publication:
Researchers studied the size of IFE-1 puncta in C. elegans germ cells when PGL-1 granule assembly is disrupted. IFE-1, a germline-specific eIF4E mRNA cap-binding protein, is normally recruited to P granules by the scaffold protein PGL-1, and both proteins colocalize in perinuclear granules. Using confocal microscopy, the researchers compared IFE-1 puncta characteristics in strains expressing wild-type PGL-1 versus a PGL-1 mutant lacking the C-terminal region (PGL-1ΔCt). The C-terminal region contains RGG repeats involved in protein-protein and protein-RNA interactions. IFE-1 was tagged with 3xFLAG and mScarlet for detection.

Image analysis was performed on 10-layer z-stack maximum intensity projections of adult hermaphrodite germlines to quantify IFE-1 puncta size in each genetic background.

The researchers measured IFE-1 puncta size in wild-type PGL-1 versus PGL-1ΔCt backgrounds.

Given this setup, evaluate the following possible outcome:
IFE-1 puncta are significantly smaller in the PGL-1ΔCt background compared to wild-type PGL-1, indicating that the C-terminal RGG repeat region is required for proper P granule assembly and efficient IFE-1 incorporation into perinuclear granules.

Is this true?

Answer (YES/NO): NO